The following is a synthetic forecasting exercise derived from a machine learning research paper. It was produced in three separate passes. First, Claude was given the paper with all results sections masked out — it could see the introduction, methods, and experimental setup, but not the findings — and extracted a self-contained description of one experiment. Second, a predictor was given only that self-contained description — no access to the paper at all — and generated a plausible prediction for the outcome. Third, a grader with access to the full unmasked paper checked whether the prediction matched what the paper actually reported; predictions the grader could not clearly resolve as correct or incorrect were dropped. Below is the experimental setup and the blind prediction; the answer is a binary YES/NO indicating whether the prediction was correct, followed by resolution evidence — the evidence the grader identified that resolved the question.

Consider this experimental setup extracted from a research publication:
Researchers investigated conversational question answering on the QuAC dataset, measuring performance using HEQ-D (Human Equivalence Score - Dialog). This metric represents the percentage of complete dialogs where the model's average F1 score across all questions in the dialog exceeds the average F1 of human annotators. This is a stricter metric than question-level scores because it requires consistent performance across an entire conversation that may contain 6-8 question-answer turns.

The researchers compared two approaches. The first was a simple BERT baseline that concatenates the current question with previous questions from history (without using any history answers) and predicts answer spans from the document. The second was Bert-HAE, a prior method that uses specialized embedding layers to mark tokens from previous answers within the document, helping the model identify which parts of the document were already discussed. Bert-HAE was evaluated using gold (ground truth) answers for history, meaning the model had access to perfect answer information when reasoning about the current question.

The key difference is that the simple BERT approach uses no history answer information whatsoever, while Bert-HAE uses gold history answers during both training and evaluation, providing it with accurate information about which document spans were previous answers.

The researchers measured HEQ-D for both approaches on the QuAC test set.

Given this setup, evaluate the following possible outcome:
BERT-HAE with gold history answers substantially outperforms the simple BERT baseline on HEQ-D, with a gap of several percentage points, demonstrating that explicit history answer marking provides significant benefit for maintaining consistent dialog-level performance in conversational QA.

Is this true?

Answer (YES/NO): NO